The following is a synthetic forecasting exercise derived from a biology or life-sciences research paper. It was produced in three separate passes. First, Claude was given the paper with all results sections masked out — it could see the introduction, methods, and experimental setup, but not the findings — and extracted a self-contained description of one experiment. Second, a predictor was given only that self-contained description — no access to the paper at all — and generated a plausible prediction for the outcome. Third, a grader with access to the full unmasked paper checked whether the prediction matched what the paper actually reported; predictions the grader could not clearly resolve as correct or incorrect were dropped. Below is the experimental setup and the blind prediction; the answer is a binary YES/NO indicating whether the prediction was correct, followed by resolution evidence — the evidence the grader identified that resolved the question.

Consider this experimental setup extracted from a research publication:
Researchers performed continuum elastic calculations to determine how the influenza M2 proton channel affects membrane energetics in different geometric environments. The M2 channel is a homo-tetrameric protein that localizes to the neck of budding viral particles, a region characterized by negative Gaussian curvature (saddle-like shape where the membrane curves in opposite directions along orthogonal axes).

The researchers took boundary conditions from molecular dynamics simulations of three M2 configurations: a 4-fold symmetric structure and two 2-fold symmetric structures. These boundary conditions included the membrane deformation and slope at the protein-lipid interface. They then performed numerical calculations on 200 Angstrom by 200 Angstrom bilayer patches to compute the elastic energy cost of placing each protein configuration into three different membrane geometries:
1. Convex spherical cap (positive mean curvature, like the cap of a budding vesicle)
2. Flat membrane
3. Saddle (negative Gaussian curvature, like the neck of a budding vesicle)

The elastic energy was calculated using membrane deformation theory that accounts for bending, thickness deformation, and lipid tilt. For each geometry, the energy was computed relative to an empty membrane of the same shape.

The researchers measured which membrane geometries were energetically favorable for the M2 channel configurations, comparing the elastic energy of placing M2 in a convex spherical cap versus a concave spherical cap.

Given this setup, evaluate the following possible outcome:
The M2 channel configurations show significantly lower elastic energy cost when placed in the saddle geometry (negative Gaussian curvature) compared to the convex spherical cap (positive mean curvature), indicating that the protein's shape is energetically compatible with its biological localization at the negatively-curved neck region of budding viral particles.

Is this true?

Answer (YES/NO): YES